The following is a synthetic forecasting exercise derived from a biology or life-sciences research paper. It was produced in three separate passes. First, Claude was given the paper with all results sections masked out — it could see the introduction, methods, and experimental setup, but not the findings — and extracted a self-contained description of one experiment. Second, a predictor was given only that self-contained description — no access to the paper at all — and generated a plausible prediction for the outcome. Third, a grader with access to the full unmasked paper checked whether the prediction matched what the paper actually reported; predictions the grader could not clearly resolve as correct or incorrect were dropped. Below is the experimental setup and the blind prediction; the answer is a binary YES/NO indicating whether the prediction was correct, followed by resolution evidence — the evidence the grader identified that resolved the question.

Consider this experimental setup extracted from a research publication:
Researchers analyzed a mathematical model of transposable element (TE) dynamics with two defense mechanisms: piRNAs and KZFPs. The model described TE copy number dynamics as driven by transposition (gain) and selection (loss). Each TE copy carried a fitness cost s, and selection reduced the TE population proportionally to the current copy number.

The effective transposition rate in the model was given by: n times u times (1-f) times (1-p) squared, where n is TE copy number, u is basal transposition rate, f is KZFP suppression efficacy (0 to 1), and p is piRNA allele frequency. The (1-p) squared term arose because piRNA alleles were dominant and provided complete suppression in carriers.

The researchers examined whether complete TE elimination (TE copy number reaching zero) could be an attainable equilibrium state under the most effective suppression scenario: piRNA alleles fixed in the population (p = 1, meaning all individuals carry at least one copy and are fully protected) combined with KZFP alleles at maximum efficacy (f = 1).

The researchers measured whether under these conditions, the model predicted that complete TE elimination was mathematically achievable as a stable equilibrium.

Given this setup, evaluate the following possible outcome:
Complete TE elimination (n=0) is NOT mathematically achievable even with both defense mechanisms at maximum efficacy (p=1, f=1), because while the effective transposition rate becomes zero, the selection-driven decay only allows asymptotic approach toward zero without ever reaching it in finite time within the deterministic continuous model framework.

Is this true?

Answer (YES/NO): YES